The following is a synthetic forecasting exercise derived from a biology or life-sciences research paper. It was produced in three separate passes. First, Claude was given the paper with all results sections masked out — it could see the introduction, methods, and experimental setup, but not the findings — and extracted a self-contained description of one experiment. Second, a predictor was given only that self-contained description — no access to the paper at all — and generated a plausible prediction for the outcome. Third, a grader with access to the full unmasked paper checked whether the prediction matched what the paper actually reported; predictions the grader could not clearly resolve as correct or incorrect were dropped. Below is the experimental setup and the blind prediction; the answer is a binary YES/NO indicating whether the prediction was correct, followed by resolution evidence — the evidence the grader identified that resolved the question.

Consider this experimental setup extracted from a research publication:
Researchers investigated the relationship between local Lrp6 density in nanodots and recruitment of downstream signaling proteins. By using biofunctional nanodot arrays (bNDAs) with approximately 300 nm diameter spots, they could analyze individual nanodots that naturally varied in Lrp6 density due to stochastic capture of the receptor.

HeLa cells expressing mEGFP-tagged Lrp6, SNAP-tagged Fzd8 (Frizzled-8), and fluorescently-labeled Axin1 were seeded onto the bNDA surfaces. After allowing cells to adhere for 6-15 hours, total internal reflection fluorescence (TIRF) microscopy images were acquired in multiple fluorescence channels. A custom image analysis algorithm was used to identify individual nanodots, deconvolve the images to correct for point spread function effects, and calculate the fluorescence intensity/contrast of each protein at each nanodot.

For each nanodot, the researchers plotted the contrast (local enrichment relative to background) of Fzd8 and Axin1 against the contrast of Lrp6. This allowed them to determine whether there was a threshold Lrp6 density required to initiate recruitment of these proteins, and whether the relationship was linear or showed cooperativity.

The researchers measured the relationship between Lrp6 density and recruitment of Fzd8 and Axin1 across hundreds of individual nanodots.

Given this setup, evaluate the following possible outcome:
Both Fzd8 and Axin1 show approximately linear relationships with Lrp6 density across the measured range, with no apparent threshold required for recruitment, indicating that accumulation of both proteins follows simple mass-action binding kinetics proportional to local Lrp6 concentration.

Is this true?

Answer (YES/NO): NO